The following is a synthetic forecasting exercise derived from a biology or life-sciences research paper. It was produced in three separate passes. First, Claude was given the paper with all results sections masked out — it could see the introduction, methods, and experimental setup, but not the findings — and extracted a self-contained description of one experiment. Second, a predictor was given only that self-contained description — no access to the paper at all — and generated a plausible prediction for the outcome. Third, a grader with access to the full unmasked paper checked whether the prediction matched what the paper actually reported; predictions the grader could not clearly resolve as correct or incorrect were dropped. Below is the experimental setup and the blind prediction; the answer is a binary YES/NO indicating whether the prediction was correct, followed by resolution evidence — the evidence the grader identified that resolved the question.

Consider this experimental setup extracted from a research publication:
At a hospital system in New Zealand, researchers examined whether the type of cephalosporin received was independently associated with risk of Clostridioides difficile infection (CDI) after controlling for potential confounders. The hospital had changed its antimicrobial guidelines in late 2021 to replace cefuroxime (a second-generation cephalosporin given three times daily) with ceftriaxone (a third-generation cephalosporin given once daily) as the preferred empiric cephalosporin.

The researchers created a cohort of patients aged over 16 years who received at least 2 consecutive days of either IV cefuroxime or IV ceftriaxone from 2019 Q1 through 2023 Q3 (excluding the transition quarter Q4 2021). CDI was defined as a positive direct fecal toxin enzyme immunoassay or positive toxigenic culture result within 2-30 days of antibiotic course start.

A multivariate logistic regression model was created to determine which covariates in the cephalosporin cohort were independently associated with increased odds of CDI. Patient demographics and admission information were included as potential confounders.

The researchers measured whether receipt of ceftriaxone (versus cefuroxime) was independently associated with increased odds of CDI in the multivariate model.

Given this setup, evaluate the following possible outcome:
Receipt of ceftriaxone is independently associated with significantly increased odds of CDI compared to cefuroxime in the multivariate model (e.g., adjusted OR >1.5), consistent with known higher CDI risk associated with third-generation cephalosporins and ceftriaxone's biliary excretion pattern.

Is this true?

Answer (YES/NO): NO